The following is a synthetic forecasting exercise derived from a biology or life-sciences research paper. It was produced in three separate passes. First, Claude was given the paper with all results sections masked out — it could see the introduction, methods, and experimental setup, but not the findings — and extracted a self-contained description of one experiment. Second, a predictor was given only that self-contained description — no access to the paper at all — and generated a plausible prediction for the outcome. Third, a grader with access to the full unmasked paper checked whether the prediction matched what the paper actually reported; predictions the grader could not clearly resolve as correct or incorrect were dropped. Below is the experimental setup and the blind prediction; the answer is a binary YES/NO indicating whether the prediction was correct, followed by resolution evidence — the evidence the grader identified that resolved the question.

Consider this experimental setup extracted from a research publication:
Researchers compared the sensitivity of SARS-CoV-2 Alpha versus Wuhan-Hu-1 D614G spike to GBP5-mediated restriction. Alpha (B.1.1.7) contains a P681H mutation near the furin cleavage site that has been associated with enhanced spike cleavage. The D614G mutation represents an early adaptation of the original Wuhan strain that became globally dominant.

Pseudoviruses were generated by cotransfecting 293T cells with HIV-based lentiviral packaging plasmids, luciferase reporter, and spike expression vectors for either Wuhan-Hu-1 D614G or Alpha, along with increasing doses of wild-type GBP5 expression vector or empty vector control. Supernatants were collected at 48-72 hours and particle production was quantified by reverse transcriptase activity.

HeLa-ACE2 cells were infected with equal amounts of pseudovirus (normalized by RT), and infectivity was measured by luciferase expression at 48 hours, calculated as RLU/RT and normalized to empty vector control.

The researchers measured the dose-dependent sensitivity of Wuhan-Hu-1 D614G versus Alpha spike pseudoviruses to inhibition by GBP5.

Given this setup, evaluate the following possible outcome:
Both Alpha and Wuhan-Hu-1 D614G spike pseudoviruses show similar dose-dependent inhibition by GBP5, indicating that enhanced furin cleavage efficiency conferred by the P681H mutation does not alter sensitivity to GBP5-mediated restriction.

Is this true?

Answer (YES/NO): NO